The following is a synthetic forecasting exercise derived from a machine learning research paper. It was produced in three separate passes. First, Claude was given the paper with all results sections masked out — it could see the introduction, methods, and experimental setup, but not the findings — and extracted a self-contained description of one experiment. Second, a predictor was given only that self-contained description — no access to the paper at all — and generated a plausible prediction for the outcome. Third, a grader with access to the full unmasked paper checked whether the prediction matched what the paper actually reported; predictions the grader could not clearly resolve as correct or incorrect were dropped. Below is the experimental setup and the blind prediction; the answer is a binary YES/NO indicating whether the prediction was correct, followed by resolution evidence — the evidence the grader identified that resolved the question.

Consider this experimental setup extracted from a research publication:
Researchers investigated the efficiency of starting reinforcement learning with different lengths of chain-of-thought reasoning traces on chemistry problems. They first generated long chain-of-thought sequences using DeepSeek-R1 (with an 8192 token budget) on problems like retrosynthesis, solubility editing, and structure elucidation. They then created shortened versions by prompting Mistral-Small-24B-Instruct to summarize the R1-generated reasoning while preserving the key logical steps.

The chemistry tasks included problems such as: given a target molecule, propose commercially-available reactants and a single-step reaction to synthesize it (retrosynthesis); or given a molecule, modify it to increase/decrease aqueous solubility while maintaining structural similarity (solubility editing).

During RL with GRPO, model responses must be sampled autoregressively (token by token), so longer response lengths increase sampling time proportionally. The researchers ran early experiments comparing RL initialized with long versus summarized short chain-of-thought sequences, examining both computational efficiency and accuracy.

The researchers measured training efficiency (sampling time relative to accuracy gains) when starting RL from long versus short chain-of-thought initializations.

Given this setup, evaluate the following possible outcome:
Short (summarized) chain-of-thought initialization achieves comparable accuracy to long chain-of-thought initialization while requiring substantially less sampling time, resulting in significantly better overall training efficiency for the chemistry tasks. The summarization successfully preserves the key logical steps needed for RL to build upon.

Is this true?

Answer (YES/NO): YES